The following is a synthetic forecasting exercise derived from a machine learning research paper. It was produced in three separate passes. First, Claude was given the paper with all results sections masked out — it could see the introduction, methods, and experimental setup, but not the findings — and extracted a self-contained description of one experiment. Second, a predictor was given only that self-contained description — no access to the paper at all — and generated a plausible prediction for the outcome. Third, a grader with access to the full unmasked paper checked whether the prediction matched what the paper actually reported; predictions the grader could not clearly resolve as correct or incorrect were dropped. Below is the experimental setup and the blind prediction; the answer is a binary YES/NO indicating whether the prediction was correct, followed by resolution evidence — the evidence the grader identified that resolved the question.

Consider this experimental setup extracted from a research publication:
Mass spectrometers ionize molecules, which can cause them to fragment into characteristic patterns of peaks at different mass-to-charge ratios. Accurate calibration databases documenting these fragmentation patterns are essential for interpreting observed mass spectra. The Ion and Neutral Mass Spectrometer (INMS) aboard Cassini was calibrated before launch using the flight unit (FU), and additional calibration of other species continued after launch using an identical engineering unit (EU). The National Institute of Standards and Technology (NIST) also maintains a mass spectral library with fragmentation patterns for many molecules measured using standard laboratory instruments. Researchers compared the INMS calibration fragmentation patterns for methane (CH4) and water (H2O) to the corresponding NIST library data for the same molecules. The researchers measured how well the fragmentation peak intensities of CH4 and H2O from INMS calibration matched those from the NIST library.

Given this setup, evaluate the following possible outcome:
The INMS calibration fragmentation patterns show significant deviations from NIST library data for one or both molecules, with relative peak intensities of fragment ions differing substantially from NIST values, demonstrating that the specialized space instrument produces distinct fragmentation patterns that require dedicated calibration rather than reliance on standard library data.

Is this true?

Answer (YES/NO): YES